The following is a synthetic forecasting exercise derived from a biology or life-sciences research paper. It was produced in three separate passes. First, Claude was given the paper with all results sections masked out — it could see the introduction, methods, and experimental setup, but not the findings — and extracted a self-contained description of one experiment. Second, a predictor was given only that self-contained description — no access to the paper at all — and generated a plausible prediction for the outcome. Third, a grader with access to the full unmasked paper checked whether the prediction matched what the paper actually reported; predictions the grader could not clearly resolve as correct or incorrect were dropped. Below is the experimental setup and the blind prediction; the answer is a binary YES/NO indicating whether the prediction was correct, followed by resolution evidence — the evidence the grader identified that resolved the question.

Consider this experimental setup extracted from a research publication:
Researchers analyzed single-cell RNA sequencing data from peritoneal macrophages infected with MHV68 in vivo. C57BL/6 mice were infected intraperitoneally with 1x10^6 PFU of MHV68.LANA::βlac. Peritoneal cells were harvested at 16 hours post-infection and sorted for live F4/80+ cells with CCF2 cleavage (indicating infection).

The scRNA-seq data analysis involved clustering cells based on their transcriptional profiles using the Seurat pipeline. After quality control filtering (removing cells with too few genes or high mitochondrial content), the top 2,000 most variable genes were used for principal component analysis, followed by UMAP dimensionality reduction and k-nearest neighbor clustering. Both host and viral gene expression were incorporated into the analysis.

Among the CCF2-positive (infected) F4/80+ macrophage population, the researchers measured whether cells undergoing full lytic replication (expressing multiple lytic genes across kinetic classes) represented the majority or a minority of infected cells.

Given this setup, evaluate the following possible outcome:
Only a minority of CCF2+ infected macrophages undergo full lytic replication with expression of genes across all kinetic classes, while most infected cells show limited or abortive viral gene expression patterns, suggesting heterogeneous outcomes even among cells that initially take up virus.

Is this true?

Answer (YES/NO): YES